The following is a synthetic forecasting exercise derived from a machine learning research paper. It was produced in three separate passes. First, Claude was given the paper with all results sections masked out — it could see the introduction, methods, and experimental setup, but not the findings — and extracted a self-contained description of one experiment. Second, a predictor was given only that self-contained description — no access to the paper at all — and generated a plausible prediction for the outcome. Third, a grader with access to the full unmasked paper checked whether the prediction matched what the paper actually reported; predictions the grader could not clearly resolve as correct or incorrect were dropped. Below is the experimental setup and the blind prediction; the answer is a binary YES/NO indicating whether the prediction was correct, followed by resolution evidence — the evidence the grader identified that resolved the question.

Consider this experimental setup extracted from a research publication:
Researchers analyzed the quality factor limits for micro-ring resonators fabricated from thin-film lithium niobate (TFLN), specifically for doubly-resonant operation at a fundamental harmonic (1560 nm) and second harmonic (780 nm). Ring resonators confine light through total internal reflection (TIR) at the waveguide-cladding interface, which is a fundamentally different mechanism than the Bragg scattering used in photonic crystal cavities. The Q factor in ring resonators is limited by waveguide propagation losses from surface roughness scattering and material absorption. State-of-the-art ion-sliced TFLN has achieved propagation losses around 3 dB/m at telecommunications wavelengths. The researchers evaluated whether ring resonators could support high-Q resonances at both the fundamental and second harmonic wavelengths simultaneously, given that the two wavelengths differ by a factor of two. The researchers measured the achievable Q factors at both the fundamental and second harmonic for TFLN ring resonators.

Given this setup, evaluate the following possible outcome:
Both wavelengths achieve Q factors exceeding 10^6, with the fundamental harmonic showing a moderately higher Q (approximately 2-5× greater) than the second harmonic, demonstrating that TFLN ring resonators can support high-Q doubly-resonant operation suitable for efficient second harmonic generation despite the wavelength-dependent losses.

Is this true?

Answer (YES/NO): NO